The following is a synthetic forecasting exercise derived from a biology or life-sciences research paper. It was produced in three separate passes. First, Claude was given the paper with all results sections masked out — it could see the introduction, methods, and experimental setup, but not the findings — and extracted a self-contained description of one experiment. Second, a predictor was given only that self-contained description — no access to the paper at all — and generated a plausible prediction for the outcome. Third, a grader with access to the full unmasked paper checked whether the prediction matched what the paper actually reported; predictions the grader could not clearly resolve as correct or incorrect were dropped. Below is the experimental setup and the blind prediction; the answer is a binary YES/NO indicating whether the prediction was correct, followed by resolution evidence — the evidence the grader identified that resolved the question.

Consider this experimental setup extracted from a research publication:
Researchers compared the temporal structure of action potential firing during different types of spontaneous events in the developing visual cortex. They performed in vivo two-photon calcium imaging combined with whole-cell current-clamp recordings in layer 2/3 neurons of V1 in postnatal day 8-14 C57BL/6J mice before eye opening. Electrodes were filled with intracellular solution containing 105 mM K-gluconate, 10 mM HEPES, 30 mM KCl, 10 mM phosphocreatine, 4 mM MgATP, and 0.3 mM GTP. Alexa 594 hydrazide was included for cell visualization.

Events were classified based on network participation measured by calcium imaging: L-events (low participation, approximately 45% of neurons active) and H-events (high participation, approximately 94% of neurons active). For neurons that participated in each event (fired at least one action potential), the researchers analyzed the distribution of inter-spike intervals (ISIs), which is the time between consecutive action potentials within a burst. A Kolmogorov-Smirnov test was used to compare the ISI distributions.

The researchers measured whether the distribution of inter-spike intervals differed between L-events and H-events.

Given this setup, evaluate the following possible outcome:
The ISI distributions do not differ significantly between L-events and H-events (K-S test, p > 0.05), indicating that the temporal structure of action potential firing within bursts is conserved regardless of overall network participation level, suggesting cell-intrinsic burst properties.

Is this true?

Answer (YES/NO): YES